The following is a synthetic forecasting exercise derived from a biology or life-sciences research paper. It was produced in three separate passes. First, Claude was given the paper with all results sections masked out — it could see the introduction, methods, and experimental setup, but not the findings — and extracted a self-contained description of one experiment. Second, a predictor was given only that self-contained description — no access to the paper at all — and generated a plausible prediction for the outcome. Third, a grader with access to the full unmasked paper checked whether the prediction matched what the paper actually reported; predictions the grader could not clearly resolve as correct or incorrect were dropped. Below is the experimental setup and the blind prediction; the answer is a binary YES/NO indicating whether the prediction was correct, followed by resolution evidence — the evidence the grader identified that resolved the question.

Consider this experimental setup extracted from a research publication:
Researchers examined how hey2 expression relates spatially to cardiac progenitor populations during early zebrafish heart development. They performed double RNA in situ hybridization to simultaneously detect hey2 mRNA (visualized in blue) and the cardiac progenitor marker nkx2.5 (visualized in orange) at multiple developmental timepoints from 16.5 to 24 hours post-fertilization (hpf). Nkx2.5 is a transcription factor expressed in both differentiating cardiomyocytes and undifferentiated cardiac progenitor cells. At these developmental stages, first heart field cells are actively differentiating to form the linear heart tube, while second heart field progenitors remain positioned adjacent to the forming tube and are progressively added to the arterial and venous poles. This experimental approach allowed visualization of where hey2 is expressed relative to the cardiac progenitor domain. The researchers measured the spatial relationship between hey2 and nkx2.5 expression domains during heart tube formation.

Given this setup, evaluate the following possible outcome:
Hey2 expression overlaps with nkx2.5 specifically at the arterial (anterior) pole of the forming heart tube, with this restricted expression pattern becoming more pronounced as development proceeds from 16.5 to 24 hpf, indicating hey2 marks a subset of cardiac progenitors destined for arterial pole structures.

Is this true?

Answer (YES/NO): NO